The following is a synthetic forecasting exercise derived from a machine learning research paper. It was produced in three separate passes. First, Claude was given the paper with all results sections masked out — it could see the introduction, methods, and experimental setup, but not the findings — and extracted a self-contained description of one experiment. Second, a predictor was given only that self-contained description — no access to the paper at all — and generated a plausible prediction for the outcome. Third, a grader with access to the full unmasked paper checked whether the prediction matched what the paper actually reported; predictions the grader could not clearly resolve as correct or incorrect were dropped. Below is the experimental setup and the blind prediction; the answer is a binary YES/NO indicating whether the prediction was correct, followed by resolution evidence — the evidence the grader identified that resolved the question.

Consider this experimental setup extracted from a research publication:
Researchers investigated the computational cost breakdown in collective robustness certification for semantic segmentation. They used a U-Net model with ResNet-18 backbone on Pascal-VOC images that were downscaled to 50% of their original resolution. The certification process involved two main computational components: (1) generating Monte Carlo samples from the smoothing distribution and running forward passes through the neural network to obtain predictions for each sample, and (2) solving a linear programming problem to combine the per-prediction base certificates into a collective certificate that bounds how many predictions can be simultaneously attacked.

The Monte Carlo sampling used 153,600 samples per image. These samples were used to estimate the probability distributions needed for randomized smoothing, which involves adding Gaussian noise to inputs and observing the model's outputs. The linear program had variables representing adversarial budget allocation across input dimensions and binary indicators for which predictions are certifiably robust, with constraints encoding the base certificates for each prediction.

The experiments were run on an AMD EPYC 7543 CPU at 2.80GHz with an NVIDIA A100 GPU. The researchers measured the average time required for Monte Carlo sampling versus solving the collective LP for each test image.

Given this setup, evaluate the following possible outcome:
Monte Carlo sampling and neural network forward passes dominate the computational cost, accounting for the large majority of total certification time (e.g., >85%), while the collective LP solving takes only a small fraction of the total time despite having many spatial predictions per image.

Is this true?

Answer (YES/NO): YES